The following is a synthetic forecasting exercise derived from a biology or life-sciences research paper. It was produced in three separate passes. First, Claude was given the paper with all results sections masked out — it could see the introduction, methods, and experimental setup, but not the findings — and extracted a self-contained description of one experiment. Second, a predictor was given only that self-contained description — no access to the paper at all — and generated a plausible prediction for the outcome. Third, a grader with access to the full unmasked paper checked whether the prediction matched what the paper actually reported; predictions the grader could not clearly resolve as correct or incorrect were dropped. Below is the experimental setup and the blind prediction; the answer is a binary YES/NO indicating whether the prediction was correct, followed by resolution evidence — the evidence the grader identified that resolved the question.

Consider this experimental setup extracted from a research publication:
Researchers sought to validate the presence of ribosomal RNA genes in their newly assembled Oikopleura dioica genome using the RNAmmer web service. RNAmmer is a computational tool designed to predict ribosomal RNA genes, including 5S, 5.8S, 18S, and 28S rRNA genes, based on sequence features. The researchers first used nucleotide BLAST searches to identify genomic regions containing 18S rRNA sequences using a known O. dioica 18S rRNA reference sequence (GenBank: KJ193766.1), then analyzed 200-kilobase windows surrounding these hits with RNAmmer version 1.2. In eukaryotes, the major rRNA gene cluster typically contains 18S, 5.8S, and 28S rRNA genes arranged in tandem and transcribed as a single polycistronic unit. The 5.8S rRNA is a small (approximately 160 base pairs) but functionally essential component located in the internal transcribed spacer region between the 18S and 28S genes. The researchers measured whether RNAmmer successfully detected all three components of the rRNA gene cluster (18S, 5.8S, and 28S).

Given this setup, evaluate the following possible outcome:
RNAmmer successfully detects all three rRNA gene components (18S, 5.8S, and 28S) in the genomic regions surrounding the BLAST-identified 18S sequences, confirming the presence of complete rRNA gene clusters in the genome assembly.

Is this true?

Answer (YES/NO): NO